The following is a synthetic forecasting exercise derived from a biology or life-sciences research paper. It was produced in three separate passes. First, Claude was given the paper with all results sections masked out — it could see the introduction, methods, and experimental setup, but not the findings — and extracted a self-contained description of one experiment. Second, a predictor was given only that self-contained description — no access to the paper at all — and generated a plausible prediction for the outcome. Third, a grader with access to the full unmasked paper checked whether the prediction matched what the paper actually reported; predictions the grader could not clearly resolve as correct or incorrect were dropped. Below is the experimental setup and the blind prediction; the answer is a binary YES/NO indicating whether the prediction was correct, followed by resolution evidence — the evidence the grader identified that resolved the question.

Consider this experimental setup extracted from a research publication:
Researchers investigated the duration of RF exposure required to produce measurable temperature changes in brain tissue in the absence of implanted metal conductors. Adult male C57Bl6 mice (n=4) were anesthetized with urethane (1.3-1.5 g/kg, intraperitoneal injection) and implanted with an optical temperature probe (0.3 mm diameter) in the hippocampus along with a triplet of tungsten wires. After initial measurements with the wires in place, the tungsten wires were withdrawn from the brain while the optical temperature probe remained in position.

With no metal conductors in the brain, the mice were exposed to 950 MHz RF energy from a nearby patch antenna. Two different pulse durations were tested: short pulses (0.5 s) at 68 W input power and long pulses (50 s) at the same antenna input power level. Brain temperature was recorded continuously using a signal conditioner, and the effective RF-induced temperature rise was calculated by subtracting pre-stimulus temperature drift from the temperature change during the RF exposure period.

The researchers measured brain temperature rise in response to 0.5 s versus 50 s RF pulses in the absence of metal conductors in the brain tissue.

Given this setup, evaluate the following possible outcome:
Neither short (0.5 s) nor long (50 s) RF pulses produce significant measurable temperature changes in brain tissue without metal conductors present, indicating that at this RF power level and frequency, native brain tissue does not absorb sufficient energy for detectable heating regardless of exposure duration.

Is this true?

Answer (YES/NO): NO